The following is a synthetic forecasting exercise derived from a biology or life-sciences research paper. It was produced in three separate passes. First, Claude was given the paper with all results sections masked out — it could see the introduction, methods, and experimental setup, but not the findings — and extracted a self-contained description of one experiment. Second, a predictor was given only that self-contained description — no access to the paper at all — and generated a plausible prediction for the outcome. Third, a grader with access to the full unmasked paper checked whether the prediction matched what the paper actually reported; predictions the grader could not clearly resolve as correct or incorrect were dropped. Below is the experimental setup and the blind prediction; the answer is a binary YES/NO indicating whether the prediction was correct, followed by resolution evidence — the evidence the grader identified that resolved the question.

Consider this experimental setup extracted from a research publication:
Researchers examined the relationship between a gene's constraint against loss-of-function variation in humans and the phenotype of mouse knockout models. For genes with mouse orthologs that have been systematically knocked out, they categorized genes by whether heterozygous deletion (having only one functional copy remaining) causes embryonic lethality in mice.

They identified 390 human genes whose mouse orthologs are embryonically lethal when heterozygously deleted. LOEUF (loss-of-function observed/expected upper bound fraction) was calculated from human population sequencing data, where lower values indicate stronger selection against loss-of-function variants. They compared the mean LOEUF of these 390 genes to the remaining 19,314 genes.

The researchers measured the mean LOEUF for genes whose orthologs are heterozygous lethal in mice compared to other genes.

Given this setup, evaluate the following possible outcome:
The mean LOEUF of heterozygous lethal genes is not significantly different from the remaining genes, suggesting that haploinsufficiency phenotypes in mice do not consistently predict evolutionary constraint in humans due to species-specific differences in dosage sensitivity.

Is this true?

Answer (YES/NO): NO